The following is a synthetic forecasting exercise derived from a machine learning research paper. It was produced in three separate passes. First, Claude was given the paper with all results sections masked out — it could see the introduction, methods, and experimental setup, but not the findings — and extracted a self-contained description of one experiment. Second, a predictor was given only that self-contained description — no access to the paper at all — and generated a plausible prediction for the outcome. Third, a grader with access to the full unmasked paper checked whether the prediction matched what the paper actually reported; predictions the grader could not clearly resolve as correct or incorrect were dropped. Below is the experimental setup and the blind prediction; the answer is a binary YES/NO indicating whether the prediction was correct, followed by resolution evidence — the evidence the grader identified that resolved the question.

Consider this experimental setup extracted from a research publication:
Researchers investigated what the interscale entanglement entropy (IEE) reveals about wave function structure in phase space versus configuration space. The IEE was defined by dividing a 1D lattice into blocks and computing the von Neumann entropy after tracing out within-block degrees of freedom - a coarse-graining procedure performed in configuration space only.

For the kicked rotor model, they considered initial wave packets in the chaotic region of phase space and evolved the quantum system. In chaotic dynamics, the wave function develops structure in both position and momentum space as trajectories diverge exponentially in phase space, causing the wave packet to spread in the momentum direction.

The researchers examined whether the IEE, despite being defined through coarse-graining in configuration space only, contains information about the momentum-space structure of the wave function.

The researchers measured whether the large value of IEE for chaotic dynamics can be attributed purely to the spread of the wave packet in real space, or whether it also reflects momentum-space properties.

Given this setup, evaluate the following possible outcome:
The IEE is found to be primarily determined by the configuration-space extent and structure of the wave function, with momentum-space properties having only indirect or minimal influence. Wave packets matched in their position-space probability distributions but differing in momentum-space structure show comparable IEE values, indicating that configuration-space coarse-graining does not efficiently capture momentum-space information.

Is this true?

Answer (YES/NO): NO